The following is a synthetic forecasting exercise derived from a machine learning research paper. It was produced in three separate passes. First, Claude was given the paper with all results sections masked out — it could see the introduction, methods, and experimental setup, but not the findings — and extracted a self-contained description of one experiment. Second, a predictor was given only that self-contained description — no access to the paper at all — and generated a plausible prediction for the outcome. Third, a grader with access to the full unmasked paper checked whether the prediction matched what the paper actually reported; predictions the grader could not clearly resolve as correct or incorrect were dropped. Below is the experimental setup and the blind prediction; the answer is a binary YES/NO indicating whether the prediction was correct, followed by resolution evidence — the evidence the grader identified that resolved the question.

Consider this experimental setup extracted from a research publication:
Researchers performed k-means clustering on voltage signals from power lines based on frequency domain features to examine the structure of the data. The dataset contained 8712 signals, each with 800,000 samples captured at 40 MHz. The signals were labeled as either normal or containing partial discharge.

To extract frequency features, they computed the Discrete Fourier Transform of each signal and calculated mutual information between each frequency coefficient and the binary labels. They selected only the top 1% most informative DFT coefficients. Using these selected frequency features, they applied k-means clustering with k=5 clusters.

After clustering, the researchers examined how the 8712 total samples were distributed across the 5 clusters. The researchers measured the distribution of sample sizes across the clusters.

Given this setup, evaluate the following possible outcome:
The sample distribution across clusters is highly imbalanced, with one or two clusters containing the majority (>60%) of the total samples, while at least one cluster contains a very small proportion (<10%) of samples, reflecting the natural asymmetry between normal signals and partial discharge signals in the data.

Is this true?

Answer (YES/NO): NO